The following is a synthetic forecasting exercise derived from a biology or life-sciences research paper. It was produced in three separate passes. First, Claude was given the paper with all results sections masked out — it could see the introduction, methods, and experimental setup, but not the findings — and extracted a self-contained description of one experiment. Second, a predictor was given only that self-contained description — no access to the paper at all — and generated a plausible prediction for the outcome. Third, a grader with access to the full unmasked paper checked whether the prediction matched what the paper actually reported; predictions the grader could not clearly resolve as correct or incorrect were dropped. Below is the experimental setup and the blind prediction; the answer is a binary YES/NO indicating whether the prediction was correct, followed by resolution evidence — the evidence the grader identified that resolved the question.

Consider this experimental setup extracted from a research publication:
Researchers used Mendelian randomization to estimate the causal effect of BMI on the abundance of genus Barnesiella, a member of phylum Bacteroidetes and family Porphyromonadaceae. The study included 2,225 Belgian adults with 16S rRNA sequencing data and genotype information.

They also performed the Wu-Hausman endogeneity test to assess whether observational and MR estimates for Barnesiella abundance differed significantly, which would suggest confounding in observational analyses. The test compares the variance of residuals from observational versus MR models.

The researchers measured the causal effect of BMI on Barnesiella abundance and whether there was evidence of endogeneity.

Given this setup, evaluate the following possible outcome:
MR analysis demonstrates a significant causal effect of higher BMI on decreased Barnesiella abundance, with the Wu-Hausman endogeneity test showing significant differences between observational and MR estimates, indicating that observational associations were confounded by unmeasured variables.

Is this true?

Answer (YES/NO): YES